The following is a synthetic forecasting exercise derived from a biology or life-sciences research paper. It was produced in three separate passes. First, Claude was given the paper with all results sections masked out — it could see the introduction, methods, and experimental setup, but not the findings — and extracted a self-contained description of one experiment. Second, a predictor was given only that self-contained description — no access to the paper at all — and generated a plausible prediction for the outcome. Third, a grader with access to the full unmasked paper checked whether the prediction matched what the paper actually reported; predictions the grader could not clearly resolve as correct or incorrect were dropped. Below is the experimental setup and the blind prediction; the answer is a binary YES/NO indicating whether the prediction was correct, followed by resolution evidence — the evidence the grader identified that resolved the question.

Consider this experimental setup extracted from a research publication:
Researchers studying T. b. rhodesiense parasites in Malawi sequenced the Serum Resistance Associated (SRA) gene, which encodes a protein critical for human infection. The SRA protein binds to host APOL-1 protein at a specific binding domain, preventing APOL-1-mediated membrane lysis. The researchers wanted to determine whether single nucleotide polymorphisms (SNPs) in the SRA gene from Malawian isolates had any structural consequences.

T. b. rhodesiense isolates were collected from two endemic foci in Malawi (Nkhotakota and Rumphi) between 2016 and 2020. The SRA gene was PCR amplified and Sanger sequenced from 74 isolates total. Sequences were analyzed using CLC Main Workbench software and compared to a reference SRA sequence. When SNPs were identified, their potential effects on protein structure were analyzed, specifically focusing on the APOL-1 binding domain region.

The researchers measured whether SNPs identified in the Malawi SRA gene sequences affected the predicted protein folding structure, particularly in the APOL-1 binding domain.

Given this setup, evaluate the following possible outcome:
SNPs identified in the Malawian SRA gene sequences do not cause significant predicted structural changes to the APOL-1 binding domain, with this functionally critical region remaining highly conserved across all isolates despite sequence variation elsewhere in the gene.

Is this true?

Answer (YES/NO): NO